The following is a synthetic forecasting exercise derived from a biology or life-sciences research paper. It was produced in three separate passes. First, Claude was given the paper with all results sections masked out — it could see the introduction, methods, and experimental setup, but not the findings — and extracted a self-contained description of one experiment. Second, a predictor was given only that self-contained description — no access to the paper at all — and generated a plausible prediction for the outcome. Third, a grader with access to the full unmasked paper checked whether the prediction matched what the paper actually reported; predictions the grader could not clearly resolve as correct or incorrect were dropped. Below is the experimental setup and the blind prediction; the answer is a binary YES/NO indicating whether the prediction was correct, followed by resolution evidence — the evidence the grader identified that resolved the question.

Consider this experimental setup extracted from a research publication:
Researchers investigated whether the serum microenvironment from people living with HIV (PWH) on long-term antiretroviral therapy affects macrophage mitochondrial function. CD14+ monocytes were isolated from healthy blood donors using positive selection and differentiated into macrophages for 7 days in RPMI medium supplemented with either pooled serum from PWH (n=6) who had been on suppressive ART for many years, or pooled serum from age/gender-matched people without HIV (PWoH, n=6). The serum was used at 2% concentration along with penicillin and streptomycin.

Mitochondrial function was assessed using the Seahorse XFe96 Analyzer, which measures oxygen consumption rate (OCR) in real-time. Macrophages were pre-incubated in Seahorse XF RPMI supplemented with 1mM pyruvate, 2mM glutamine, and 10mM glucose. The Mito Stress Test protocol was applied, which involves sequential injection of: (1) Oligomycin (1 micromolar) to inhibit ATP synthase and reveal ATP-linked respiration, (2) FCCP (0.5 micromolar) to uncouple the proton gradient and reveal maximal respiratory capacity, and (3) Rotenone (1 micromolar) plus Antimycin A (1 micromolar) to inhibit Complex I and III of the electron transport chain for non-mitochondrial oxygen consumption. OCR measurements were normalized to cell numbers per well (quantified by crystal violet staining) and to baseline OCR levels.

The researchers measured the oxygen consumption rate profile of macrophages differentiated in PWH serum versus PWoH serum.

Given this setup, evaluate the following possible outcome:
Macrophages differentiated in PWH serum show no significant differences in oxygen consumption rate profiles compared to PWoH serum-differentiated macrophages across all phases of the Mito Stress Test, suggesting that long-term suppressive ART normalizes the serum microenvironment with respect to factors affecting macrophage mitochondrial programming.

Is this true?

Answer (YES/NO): NO